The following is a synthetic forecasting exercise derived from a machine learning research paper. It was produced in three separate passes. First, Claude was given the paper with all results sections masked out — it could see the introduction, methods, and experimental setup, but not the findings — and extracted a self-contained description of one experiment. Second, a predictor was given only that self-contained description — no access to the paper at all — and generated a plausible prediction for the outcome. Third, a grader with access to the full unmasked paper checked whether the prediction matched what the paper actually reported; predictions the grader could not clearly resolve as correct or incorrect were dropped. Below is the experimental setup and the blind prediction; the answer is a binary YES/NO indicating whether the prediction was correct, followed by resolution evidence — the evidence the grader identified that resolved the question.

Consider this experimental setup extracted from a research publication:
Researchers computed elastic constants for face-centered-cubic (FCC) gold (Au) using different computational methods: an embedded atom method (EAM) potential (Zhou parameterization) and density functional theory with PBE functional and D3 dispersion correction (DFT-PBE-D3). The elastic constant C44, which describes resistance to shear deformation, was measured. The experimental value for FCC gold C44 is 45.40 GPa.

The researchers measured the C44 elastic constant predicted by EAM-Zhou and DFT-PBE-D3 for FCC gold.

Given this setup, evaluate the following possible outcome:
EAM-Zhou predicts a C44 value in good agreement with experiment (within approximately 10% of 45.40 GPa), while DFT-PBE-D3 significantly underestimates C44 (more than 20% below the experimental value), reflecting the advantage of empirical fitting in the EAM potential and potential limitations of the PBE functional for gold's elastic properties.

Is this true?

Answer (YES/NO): NO